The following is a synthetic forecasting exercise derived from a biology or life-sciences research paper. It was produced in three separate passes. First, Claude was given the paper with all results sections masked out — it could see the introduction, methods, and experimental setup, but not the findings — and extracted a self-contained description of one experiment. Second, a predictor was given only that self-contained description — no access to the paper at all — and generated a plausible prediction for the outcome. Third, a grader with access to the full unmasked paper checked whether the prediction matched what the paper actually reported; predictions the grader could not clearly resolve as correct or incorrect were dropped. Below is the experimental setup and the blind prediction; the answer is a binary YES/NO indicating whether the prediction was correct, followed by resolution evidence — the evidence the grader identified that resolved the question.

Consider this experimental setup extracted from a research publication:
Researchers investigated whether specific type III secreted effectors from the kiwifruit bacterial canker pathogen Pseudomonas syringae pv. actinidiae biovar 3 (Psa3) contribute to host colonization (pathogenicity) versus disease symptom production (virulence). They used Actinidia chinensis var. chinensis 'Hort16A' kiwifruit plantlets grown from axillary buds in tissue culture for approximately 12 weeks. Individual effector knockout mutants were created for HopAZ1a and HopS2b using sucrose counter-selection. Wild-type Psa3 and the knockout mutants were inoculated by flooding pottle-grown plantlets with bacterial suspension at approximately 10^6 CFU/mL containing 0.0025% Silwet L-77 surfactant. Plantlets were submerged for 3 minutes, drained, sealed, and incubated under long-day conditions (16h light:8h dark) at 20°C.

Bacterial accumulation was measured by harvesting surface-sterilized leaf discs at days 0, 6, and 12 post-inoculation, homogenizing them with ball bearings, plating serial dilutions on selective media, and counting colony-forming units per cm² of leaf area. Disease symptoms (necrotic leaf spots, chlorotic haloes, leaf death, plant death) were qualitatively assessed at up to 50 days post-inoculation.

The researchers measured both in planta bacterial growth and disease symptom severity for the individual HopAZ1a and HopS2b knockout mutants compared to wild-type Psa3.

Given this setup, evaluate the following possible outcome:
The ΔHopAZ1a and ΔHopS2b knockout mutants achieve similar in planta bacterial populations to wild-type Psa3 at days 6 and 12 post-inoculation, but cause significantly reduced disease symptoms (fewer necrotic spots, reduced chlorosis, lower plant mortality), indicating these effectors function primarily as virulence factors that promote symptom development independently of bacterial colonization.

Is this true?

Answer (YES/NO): NO